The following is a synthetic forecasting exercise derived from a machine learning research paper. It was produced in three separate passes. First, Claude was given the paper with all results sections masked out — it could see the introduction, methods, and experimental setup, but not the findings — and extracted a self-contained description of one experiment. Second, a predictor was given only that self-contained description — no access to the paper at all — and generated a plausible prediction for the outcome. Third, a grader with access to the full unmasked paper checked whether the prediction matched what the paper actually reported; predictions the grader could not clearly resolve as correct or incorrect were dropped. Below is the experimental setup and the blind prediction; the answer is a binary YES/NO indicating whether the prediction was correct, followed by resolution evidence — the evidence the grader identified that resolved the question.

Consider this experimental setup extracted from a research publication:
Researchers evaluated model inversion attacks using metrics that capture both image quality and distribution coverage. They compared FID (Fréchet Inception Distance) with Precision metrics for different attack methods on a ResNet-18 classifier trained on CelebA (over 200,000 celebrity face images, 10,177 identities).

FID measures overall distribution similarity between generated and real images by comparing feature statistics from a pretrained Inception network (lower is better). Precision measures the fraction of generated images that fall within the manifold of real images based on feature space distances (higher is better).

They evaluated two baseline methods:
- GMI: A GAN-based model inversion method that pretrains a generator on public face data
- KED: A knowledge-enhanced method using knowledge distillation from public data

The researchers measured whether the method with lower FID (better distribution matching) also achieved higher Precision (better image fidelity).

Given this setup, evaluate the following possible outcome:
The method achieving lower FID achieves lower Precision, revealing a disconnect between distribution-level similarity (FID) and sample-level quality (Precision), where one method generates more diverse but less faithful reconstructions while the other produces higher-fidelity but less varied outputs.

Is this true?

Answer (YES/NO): YES